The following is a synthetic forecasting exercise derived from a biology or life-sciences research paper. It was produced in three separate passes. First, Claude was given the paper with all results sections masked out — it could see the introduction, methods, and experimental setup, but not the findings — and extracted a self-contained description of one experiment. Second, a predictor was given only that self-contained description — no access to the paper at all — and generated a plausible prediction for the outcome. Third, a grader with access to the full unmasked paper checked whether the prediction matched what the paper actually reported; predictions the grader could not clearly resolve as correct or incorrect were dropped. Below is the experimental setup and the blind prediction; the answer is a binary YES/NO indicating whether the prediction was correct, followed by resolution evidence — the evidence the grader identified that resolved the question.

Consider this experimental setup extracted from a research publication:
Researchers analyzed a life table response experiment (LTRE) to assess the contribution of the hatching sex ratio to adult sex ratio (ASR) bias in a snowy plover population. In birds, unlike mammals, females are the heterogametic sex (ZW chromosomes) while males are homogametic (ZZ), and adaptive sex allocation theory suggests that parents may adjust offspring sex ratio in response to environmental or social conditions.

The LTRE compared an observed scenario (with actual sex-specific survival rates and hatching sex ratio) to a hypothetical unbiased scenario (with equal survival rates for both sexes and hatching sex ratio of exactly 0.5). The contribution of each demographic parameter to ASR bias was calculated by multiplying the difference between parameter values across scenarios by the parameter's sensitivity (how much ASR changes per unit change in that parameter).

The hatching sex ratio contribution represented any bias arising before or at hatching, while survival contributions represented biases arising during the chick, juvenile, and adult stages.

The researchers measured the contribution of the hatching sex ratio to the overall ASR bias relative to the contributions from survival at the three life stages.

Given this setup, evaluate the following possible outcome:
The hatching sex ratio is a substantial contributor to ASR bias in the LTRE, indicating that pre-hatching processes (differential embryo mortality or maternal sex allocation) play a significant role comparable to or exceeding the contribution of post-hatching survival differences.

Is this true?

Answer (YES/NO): NO